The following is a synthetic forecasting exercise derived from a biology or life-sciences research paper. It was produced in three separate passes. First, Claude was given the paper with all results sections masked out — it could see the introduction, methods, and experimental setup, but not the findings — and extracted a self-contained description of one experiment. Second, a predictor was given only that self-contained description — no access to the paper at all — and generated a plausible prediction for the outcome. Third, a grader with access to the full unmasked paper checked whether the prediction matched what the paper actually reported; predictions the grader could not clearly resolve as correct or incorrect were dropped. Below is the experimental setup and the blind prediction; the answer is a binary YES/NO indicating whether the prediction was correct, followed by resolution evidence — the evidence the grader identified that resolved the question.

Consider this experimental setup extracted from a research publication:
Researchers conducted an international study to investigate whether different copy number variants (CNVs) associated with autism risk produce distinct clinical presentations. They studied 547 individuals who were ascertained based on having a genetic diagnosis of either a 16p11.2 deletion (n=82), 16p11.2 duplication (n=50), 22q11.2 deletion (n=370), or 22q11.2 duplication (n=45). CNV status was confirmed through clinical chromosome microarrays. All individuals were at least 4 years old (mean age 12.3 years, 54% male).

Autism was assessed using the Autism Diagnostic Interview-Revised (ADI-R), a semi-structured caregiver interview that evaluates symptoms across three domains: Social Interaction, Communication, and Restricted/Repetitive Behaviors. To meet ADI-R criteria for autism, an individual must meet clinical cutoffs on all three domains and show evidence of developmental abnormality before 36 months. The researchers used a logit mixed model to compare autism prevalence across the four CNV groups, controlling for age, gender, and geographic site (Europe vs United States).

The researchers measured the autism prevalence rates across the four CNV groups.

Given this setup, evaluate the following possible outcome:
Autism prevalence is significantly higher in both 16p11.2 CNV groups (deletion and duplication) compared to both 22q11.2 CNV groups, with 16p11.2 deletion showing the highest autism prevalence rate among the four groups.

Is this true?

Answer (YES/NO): NO